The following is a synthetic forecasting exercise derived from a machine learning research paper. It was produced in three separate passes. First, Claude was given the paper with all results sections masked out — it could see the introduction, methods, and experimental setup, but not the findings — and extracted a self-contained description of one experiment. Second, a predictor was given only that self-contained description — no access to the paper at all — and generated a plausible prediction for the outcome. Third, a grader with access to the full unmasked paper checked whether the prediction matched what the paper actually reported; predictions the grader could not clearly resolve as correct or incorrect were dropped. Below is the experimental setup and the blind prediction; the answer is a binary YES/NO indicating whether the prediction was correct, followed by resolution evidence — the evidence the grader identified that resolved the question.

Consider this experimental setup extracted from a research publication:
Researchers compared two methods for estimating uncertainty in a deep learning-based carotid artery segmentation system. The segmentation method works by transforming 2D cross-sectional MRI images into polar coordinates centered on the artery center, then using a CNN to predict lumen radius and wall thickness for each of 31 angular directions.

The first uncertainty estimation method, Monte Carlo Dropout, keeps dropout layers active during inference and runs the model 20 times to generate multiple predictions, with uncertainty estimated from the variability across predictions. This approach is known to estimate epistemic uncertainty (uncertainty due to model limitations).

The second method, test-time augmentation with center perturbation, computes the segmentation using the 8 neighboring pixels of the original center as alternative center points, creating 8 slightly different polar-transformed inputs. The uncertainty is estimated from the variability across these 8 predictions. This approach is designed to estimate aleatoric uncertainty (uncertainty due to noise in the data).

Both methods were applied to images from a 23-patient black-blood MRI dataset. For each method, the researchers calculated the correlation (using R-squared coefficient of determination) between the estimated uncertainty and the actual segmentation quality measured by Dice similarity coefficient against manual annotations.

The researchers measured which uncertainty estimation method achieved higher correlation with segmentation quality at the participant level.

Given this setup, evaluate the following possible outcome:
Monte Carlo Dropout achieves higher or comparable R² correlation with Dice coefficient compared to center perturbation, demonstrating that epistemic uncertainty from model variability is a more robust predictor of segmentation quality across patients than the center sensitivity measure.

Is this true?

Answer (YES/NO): YES